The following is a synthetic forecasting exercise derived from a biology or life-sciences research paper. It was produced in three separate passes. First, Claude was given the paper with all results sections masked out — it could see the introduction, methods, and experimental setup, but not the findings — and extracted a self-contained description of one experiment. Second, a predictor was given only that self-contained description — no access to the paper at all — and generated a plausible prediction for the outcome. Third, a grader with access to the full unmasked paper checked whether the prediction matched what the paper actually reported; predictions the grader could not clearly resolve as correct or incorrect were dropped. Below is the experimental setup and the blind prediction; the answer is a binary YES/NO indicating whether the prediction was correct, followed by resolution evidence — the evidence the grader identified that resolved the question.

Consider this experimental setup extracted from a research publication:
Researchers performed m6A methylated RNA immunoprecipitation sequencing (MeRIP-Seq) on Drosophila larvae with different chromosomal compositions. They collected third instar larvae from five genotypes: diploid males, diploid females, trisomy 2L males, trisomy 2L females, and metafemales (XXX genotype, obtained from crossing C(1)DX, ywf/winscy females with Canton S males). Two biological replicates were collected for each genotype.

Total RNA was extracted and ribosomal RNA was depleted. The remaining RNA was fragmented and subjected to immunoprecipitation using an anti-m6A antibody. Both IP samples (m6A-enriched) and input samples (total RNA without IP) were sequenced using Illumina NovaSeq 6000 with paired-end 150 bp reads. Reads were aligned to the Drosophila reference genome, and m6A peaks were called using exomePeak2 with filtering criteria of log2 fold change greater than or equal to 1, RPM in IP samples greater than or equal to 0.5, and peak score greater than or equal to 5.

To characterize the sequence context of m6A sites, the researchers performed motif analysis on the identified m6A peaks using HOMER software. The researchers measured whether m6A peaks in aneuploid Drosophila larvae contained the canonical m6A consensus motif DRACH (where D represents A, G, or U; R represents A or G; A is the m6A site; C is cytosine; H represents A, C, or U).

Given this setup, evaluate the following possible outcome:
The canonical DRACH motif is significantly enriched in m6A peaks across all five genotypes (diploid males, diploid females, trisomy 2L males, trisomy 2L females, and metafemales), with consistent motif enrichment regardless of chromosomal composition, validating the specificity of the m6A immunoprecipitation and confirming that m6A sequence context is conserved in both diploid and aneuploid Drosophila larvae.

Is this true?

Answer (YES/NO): YES